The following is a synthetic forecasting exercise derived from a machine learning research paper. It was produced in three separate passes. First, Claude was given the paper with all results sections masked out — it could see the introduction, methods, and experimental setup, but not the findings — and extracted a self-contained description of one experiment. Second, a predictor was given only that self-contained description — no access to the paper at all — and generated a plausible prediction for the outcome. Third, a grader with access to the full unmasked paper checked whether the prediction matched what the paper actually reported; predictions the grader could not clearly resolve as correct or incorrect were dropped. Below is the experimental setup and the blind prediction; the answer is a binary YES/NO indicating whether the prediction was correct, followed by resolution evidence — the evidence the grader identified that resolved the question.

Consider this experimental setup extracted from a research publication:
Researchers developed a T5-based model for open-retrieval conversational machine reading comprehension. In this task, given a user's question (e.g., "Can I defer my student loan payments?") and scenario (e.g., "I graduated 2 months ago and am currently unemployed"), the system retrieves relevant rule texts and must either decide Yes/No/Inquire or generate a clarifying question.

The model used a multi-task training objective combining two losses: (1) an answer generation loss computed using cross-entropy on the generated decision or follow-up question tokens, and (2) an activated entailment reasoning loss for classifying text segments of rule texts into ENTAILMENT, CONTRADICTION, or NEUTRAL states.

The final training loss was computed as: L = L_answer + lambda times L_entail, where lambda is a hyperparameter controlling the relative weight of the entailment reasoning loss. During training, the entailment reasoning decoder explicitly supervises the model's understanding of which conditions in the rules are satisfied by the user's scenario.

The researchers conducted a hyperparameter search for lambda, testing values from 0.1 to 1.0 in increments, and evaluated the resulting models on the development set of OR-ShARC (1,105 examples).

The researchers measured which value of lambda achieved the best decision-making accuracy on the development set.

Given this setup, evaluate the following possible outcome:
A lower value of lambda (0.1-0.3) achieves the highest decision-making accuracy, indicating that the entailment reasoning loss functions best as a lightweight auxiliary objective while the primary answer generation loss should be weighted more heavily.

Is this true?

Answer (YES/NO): NO